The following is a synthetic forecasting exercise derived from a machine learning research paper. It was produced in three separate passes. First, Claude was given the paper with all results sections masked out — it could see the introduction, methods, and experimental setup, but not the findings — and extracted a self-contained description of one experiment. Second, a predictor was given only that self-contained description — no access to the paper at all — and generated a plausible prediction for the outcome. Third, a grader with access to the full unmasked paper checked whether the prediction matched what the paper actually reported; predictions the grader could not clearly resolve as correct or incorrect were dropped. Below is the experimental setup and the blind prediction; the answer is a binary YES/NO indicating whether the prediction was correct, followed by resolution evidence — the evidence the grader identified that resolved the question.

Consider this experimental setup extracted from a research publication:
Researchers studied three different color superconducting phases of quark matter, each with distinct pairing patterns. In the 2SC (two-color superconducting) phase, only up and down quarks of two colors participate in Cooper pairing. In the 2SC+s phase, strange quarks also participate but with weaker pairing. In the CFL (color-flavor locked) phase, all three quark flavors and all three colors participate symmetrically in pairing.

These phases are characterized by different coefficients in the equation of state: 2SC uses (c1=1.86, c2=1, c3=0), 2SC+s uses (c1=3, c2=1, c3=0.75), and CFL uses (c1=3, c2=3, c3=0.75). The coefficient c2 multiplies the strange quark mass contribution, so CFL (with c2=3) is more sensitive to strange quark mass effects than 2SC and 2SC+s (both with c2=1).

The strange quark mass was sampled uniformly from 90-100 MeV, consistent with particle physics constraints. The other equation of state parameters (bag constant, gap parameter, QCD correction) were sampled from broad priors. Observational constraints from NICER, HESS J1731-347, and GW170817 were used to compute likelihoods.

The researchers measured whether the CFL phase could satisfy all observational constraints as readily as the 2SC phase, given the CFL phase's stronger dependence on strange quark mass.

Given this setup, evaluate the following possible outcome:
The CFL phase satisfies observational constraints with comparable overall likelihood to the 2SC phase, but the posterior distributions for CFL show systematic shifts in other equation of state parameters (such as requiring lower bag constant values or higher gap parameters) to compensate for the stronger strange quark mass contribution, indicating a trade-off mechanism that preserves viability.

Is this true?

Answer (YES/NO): NO